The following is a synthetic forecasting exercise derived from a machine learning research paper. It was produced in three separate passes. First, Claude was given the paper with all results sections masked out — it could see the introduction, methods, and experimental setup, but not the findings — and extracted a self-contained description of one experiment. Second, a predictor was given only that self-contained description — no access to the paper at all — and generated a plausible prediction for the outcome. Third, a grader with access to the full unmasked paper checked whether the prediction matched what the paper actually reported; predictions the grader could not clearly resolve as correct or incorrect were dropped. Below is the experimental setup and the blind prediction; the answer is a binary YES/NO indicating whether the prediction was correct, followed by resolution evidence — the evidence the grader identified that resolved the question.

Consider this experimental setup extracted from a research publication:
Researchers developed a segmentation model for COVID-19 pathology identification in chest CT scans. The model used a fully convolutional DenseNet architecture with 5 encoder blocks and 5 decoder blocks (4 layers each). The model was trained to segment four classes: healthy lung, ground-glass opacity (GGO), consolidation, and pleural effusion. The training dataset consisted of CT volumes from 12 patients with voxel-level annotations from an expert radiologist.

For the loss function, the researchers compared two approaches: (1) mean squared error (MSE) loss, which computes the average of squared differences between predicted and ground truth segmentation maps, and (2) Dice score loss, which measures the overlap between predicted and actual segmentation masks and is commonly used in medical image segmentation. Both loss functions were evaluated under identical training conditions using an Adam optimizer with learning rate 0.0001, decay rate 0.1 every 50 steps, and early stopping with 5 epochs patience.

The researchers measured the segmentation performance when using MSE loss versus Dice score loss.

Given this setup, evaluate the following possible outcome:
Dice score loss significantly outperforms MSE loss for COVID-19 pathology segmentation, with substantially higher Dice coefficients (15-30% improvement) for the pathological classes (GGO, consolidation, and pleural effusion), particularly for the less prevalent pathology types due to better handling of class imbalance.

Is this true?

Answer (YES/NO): NO